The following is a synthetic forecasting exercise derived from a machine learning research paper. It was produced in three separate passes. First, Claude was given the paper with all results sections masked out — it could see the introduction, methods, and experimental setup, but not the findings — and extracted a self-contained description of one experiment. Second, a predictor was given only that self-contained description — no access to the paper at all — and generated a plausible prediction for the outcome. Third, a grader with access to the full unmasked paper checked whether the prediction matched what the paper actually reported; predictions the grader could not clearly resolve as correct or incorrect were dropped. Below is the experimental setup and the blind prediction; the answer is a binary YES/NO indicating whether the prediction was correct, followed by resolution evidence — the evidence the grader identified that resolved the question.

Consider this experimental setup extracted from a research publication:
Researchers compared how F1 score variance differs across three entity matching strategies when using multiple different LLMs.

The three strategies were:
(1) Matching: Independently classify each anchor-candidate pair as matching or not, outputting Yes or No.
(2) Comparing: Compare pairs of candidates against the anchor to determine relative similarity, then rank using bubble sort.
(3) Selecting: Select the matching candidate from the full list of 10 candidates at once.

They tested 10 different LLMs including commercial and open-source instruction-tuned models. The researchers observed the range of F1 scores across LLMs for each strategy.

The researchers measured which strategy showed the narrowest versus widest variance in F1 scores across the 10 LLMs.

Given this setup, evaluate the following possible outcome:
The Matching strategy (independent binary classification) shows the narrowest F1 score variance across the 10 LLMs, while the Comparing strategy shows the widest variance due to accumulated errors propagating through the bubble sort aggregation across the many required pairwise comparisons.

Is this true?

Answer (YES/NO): NO